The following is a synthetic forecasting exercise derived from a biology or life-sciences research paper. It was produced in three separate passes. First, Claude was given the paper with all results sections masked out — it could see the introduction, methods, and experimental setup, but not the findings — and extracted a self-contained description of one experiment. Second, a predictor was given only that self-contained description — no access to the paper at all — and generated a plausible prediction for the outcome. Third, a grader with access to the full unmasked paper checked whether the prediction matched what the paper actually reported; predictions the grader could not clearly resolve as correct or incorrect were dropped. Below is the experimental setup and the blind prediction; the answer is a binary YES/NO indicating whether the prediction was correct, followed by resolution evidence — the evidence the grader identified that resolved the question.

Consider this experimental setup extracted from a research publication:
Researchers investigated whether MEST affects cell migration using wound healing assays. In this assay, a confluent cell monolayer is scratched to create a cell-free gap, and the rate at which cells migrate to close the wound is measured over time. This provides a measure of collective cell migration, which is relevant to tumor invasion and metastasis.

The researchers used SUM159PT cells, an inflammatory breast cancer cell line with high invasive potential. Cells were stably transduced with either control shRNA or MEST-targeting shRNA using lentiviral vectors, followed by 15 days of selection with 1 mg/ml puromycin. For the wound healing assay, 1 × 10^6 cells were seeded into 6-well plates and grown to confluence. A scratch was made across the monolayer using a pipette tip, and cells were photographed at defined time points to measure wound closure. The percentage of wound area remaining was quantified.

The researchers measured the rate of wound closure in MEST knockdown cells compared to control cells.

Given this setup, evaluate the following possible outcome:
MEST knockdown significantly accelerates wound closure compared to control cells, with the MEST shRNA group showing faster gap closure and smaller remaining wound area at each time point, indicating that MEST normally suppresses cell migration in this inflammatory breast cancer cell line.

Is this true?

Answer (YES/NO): NO